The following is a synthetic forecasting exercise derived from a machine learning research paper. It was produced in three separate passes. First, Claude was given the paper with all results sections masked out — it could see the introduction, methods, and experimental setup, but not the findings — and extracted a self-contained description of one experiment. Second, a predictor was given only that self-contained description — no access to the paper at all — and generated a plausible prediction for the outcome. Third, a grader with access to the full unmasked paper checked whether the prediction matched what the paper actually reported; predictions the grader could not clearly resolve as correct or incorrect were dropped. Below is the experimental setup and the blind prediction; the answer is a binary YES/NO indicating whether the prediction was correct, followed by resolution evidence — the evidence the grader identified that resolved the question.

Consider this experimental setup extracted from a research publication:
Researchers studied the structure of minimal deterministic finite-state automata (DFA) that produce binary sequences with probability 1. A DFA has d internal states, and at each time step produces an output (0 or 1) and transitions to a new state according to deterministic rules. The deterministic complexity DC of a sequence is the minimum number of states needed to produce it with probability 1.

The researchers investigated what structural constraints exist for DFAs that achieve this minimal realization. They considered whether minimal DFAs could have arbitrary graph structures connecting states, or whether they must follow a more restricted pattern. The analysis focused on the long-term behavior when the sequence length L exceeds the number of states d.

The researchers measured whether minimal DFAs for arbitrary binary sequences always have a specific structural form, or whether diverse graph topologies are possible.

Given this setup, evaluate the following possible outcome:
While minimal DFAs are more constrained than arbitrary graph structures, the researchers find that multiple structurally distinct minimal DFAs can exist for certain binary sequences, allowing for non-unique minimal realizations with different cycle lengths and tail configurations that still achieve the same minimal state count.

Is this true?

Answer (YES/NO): YES